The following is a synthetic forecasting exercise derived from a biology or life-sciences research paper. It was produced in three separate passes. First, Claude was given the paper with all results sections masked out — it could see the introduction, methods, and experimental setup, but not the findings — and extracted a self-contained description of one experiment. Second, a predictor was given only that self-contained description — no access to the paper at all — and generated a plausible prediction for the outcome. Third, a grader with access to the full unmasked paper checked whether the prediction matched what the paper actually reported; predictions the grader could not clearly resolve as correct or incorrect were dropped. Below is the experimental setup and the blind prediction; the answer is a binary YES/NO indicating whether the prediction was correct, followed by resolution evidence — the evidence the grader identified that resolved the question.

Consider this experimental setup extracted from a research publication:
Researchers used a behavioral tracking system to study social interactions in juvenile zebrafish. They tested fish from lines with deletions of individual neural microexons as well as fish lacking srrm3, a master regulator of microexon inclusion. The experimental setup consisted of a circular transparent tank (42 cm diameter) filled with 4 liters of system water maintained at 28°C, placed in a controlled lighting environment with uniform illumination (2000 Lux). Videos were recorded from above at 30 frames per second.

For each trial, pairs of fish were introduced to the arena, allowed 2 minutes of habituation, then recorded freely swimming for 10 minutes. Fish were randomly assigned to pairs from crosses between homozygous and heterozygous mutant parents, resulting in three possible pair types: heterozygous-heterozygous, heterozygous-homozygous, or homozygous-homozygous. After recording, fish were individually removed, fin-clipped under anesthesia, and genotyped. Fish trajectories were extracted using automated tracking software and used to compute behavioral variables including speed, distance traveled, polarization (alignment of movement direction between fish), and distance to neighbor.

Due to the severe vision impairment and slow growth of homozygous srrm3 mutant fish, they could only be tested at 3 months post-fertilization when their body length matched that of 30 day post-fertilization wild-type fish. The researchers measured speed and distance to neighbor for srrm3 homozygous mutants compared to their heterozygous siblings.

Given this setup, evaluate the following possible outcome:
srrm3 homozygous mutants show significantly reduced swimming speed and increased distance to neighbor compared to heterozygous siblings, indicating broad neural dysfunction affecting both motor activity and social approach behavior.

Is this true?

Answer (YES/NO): NO